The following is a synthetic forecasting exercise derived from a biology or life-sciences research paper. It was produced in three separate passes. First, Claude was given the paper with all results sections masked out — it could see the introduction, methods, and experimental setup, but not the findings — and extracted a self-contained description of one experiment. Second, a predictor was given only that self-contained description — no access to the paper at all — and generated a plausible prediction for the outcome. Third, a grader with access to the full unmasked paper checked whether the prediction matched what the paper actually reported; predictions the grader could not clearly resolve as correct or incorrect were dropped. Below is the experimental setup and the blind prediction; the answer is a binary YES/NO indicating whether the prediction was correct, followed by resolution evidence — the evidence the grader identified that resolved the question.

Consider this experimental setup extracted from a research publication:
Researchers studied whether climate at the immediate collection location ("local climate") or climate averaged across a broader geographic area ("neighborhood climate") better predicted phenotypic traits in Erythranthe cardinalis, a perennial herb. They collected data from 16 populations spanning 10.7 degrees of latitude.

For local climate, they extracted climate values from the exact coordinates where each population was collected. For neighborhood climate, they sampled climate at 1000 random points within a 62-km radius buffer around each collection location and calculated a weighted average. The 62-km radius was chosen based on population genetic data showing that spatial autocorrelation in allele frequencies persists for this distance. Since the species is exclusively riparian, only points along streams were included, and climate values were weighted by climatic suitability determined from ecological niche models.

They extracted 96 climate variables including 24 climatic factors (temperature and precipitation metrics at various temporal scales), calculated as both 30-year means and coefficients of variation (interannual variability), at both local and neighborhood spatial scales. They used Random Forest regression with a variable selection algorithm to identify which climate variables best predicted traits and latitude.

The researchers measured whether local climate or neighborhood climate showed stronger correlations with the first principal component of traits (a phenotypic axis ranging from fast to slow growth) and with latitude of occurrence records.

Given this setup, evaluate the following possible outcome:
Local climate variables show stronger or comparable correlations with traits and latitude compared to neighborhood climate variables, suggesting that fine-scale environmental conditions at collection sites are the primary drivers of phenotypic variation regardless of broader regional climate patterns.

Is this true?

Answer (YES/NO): NO